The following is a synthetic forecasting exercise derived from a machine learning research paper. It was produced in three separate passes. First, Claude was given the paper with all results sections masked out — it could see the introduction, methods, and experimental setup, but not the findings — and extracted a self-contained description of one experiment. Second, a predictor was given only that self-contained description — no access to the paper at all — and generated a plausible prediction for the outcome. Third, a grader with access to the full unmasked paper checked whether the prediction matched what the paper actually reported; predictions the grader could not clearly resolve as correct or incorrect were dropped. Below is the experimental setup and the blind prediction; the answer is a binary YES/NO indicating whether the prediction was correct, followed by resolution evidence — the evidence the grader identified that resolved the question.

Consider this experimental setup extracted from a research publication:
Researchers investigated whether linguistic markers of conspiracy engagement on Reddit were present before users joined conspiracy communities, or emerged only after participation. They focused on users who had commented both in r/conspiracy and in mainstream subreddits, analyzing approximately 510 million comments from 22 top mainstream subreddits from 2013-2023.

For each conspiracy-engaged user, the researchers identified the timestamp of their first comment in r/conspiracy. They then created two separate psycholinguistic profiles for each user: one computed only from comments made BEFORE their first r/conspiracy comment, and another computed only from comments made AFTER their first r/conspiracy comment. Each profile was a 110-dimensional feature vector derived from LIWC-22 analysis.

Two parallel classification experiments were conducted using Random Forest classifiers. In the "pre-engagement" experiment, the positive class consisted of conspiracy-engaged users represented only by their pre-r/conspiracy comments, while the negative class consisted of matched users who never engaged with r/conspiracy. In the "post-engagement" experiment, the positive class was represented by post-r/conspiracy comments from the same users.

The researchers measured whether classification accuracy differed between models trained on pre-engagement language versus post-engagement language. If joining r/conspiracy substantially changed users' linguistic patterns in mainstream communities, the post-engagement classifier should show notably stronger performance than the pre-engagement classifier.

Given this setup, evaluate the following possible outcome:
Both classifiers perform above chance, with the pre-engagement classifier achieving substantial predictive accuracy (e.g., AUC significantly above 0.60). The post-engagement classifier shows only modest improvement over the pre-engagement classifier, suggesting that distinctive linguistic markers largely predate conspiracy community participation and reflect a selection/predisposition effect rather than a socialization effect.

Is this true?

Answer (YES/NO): YES